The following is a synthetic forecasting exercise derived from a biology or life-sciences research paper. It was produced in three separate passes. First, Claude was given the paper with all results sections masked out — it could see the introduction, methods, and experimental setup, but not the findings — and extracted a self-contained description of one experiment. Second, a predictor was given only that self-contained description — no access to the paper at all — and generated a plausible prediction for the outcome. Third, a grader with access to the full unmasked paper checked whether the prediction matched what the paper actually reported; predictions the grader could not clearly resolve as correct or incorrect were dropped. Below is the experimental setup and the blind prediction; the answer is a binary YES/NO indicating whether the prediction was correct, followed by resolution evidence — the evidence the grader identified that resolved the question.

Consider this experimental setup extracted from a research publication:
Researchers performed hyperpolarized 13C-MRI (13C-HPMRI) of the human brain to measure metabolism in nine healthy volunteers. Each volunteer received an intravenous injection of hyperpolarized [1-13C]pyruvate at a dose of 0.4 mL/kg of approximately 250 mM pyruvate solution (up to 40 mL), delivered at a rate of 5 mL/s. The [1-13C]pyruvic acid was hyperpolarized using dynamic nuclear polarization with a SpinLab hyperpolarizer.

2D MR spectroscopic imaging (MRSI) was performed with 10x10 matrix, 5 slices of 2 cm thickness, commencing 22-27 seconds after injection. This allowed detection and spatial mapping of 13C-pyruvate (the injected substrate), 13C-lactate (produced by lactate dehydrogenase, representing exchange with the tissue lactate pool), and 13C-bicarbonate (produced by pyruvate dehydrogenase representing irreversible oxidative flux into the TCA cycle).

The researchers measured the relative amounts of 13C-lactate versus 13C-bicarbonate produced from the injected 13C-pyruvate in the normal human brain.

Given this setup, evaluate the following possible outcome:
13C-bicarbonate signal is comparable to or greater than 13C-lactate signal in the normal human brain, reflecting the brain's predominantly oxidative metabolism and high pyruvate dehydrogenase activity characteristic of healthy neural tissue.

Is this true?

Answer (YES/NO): NO